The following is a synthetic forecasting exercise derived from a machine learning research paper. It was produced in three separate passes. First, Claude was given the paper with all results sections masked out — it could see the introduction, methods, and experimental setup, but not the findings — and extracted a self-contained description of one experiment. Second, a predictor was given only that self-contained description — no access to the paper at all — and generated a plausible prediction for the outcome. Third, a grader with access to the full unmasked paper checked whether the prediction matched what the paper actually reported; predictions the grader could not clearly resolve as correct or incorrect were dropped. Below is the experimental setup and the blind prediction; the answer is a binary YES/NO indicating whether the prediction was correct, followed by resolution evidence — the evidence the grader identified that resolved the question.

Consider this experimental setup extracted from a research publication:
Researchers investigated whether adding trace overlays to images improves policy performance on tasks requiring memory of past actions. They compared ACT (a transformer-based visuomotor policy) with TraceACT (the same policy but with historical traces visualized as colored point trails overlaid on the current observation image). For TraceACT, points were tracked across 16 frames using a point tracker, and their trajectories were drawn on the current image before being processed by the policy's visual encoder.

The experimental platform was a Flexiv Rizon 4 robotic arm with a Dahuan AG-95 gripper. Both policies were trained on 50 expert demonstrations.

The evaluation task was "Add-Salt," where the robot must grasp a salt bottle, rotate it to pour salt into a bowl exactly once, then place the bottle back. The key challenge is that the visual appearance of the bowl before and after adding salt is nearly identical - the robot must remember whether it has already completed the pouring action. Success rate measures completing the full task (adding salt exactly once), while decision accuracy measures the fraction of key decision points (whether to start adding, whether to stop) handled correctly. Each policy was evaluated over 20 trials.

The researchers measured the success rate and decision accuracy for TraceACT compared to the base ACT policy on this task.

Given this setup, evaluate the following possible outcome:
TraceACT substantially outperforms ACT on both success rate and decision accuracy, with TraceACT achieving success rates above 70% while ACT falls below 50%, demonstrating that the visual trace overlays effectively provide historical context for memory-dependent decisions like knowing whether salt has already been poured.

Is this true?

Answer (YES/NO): NO